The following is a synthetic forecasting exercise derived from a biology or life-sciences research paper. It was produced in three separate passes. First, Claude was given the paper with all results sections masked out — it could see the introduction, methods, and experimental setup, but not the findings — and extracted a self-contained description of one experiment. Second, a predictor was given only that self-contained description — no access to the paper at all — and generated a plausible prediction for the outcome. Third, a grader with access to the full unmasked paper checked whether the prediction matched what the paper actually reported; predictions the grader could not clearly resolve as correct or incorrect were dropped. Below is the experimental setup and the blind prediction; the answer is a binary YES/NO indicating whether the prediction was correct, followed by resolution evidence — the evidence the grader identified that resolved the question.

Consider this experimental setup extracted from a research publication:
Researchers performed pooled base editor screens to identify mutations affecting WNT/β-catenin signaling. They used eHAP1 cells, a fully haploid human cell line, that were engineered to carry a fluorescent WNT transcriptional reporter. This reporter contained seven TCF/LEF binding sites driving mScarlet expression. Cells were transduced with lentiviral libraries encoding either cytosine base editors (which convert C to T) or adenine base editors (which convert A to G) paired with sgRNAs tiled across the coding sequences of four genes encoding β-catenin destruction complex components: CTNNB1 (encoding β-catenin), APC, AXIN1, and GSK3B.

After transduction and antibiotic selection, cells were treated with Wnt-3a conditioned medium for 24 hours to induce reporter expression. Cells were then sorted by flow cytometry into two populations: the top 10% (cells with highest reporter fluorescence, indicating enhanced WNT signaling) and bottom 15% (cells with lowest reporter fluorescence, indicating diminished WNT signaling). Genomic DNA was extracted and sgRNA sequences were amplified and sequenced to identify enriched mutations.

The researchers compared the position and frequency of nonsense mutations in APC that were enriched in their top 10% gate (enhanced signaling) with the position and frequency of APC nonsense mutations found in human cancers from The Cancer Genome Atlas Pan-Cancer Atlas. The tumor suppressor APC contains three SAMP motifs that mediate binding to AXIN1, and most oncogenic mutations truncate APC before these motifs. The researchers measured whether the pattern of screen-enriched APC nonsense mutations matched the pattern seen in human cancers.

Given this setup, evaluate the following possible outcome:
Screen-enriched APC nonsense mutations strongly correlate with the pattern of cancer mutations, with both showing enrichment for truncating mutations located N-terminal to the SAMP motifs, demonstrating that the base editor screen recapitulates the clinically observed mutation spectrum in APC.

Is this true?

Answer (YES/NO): YES